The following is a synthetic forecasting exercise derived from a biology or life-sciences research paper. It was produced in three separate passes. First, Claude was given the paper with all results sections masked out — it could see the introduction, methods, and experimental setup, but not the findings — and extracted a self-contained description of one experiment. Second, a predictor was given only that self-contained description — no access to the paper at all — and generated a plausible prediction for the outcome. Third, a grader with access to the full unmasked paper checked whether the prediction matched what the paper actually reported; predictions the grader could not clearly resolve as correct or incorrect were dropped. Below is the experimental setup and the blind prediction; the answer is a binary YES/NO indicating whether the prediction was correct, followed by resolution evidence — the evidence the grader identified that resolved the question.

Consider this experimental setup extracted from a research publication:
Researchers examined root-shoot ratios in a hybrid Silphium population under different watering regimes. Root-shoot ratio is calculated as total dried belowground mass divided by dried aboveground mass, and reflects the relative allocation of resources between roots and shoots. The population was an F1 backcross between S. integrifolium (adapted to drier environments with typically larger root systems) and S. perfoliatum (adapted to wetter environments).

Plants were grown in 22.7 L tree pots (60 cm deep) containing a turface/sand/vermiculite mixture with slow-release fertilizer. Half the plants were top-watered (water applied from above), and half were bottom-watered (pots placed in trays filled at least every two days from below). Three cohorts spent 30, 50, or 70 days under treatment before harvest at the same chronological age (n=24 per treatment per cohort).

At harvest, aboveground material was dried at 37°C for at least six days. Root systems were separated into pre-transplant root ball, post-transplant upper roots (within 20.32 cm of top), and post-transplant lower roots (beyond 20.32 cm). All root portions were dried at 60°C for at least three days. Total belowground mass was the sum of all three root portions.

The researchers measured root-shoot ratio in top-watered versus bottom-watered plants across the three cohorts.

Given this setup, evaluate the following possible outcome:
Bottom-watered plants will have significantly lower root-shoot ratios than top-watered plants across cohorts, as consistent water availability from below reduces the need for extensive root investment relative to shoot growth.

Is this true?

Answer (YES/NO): NO